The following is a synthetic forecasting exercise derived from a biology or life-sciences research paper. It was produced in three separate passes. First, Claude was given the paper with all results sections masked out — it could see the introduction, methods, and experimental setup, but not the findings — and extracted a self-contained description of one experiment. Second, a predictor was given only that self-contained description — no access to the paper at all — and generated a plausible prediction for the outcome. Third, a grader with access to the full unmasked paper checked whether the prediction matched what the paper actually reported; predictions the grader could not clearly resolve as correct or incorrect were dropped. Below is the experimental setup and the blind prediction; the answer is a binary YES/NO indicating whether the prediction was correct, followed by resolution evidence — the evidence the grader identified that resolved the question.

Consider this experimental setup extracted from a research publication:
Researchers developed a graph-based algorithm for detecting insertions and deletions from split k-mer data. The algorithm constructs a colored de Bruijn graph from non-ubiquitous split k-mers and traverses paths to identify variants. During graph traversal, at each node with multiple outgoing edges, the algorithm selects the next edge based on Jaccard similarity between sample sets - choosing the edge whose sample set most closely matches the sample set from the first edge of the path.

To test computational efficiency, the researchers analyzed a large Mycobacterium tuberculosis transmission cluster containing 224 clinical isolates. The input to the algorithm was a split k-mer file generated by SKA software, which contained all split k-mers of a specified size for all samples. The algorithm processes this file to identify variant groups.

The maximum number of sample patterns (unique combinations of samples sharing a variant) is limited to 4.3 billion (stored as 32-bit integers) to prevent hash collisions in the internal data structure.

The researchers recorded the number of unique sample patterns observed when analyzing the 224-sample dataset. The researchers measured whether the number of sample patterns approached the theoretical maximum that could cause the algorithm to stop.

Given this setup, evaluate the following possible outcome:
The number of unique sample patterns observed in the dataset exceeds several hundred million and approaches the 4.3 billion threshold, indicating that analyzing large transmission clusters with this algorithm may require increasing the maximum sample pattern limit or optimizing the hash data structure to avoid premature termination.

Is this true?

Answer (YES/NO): NO